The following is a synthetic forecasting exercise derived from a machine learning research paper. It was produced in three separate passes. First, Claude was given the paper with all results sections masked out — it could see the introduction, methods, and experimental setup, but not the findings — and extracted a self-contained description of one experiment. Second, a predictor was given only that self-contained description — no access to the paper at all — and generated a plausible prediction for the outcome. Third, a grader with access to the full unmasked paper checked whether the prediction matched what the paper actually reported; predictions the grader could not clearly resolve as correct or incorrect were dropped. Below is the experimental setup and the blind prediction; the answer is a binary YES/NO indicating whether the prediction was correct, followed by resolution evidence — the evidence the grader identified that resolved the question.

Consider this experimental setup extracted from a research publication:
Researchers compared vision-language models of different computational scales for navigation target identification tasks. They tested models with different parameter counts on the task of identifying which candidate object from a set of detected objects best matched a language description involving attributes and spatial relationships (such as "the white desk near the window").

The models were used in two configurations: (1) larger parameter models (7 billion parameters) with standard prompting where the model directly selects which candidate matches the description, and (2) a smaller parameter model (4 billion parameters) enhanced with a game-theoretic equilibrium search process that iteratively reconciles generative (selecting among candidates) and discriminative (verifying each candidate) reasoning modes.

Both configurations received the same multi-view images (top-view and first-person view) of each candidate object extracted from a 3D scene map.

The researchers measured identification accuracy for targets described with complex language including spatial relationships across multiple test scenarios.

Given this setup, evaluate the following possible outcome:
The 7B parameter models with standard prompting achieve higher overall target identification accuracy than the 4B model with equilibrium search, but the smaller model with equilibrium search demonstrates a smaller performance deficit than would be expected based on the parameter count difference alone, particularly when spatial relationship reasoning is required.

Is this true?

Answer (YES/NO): NO